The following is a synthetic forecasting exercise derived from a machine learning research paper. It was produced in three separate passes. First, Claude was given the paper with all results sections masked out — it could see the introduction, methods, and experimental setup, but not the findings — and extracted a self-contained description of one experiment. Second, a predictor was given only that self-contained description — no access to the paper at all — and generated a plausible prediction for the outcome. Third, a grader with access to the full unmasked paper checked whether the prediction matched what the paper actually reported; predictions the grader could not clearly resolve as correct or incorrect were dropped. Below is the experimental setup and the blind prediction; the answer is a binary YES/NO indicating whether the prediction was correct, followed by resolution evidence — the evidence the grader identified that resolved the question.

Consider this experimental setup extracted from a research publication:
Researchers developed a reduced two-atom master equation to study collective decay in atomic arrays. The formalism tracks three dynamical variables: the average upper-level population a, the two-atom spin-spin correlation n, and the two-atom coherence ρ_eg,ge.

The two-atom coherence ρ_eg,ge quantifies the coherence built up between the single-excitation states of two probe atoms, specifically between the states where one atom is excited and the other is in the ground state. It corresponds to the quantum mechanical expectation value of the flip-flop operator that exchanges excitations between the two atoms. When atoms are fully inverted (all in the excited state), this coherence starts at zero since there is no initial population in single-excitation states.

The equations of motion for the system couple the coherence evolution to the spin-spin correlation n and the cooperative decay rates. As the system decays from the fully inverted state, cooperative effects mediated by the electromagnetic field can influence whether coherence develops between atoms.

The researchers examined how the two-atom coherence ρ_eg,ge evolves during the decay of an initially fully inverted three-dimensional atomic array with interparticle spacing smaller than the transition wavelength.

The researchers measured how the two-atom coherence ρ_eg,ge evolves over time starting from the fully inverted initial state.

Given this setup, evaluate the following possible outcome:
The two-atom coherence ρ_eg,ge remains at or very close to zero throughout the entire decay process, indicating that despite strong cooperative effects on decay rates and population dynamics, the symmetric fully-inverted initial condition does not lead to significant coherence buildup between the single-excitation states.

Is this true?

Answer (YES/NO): NO